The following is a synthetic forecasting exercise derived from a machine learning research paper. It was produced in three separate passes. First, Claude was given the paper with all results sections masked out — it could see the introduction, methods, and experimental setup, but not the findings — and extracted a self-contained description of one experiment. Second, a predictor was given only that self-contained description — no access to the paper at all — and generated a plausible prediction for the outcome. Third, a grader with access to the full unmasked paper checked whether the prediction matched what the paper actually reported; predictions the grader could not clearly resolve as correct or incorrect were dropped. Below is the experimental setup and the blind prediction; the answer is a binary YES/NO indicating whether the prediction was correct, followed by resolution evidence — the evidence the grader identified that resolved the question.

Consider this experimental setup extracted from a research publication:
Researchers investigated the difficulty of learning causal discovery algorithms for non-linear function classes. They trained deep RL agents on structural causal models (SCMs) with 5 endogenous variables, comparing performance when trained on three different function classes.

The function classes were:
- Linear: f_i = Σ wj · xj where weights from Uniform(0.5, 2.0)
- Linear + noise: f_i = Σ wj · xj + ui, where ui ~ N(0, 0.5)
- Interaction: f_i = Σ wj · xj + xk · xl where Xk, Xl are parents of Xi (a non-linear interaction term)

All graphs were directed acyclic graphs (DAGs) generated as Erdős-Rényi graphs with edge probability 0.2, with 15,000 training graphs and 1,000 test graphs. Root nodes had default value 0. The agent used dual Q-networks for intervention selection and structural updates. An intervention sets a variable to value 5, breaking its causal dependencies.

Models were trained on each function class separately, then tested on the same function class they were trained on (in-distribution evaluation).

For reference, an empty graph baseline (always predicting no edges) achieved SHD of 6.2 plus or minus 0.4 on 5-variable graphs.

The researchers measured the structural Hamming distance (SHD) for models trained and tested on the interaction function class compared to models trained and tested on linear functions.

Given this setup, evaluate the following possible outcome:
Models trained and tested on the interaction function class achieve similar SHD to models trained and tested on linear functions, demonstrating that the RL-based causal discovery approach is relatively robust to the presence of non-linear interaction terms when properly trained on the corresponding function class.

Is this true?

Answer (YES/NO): NO